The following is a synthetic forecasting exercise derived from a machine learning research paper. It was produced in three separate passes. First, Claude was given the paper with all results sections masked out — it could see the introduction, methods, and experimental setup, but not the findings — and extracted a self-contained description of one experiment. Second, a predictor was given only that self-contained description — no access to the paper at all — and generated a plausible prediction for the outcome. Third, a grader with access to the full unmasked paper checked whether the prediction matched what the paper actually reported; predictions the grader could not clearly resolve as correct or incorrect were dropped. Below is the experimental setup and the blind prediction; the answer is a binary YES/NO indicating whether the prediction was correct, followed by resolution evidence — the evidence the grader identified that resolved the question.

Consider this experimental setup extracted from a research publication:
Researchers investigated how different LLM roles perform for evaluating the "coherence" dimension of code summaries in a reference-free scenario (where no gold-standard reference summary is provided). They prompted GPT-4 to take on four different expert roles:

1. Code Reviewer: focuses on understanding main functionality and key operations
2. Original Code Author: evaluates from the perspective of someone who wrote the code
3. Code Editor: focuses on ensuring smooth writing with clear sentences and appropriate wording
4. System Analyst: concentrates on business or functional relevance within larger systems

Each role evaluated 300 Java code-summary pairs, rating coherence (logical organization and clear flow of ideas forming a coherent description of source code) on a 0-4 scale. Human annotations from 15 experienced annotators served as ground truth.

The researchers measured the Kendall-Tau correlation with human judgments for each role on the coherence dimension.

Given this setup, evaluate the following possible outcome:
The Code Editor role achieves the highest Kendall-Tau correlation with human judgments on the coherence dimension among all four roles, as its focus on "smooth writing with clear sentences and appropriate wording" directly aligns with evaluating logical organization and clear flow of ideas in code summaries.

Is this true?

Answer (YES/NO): YES